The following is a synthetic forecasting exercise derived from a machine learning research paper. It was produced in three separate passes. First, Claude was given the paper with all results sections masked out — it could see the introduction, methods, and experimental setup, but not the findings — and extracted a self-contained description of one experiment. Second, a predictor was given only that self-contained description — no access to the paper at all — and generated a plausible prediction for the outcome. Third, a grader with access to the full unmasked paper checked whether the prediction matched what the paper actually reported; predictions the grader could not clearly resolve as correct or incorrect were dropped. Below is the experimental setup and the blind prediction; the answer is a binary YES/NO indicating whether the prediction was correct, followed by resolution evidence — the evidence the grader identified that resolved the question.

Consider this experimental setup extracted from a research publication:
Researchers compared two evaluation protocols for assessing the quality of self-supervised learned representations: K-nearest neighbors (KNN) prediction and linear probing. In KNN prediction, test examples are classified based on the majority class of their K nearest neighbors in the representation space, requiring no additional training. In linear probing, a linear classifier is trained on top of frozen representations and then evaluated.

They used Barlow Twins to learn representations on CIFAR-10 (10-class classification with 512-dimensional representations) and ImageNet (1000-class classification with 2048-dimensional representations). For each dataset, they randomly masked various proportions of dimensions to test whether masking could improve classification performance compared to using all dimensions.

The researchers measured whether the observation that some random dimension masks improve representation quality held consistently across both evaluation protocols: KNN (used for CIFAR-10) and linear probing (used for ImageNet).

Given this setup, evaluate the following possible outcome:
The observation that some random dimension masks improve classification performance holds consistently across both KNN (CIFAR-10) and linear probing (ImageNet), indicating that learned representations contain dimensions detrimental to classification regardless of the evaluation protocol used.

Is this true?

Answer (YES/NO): YES